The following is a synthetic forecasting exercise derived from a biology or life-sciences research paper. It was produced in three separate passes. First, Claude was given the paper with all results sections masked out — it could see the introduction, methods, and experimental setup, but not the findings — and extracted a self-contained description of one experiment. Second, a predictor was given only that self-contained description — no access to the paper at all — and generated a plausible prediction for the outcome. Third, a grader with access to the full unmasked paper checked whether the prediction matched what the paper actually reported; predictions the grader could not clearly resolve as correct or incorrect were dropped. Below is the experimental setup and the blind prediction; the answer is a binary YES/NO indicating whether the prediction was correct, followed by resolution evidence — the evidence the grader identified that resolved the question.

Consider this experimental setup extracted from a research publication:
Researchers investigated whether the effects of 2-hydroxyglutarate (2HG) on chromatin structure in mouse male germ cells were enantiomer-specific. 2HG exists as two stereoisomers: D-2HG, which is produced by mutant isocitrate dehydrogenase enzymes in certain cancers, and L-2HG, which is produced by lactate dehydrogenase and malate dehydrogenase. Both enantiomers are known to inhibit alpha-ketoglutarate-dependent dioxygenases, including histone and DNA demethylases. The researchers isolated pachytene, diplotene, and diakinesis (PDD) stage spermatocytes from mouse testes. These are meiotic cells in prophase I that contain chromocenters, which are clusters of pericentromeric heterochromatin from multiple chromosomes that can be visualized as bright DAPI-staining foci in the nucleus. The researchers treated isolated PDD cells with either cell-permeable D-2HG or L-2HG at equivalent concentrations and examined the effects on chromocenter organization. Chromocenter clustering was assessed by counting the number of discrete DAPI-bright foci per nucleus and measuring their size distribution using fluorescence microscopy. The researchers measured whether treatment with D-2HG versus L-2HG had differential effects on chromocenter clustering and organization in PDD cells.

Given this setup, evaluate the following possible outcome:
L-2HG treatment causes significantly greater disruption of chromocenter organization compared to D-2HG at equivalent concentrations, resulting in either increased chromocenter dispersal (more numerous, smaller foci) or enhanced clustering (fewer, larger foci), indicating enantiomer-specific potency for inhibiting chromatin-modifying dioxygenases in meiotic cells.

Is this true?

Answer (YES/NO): NO